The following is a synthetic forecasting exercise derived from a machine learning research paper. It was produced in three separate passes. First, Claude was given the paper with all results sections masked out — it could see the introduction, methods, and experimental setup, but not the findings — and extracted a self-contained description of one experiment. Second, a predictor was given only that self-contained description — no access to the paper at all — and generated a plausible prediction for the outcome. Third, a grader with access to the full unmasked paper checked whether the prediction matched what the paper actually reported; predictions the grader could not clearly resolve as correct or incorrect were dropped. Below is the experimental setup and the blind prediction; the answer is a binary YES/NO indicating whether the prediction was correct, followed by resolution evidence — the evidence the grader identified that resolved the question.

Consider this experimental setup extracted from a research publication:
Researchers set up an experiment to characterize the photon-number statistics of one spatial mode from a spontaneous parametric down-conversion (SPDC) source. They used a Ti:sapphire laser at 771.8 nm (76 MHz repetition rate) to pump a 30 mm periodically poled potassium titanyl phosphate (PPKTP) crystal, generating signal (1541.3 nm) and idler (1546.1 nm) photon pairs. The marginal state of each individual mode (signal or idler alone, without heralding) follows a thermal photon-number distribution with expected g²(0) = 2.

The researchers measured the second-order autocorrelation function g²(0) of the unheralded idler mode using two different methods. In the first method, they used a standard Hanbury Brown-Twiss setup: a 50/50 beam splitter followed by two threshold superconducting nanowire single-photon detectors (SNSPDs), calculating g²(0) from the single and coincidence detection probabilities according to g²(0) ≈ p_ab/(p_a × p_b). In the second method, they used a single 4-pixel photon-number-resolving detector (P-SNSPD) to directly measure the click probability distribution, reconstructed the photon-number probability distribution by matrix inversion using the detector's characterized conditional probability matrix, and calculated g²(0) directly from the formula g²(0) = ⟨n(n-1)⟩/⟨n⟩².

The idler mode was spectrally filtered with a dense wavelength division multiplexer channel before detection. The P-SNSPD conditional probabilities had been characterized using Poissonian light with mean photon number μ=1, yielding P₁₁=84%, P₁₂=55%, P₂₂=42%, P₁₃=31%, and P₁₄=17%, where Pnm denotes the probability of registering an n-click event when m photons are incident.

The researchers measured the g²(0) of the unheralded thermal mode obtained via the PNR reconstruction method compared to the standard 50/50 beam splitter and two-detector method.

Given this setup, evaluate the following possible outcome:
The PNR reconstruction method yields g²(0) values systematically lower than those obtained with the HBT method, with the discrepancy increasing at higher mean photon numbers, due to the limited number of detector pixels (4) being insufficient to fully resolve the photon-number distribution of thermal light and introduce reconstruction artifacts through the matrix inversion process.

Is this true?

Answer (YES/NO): NO